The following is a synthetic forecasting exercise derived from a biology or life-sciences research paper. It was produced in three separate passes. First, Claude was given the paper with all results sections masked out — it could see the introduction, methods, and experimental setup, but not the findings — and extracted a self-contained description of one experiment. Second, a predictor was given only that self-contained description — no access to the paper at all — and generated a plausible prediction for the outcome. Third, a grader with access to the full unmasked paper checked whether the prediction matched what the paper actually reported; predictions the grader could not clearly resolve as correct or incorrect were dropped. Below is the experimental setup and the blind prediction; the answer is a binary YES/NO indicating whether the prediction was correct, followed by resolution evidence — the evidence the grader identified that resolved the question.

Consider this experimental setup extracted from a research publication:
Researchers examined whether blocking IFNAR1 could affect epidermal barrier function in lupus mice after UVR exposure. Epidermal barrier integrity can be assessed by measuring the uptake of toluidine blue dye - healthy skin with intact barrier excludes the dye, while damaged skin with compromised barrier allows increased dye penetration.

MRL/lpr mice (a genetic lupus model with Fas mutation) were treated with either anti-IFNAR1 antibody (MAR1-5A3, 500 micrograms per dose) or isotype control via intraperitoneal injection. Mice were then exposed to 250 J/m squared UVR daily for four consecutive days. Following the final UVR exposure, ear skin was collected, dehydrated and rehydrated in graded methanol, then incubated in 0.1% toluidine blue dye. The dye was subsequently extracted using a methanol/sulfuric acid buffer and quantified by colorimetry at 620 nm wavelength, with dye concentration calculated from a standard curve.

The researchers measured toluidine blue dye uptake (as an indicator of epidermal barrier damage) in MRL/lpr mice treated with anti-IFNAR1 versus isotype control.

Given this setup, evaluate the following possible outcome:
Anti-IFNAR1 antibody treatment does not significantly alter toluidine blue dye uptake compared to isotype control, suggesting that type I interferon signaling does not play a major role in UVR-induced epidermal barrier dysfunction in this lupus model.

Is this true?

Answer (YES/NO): NO